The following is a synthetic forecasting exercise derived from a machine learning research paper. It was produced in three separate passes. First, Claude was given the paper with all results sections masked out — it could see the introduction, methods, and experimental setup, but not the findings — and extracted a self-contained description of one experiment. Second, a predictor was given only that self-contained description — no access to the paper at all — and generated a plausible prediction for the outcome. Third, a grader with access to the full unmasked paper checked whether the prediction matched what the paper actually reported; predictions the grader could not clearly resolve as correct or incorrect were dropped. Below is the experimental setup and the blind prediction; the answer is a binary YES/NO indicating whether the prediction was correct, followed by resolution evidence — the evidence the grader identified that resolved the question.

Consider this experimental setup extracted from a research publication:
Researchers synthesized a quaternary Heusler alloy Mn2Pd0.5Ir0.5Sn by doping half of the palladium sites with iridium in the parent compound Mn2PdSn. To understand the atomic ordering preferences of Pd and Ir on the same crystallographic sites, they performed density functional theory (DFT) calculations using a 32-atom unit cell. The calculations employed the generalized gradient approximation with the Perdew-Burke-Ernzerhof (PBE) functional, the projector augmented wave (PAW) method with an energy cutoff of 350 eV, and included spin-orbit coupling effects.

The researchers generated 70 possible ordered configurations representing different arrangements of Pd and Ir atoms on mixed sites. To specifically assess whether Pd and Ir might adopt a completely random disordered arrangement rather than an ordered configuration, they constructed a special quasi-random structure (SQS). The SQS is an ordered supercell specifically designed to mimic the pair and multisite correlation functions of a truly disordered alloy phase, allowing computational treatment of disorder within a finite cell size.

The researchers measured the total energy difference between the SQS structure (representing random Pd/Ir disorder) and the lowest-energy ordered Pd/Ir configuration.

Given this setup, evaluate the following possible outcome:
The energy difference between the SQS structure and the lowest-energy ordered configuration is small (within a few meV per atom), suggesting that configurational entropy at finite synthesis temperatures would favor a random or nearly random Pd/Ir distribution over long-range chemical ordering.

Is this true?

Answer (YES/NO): NO